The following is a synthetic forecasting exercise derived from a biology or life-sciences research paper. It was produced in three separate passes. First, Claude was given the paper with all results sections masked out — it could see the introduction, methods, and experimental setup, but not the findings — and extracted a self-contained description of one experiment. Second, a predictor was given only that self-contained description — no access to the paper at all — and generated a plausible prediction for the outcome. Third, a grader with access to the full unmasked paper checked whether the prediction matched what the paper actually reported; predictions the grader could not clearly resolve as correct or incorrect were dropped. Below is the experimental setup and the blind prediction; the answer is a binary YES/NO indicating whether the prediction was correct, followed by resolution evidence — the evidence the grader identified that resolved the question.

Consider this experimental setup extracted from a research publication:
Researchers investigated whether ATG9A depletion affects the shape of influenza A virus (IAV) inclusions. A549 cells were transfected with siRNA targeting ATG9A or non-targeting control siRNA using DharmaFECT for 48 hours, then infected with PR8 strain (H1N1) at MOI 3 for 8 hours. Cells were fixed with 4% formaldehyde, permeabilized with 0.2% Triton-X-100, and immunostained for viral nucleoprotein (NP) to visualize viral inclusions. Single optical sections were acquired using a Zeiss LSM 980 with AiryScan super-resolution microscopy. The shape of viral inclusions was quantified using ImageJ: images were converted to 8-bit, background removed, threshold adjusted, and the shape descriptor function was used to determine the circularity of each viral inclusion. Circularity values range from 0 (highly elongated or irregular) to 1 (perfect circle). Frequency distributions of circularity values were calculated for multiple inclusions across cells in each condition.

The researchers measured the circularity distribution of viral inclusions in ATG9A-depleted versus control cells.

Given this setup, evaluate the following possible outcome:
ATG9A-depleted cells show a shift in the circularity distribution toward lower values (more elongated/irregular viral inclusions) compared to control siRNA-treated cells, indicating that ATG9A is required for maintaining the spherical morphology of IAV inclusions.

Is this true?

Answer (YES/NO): YES